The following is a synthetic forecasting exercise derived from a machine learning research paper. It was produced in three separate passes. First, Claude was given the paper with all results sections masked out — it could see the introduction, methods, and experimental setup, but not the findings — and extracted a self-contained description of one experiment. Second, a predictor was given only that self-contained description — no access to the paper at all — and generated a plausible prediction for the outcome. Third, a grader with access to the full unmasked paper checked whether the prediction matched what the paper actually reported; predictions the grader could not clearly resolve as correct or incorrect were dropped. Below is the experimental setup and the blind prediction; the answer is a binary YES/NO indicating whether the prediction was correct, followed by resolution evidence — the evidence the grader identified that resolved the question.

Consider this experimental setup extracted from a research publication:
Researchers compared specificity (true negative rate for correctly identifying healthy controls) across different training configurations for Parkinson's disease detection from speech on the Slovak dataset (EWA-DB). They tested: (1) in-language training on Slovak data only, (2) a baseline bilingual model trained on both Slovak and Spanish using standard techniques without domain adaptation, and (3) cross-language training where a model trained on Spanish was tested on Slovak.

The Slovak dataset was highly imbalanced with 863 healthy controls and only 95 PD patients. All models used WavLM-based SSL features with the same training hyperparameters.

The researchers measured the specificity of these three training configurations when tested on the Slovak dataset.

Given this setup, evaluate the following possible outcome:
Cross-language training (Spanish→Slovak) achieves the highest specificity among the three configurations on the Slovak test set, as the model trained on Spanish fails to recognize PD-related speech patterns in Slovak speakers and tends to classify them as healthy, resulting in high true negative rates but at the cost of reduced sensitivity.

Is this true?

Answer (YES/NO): NO